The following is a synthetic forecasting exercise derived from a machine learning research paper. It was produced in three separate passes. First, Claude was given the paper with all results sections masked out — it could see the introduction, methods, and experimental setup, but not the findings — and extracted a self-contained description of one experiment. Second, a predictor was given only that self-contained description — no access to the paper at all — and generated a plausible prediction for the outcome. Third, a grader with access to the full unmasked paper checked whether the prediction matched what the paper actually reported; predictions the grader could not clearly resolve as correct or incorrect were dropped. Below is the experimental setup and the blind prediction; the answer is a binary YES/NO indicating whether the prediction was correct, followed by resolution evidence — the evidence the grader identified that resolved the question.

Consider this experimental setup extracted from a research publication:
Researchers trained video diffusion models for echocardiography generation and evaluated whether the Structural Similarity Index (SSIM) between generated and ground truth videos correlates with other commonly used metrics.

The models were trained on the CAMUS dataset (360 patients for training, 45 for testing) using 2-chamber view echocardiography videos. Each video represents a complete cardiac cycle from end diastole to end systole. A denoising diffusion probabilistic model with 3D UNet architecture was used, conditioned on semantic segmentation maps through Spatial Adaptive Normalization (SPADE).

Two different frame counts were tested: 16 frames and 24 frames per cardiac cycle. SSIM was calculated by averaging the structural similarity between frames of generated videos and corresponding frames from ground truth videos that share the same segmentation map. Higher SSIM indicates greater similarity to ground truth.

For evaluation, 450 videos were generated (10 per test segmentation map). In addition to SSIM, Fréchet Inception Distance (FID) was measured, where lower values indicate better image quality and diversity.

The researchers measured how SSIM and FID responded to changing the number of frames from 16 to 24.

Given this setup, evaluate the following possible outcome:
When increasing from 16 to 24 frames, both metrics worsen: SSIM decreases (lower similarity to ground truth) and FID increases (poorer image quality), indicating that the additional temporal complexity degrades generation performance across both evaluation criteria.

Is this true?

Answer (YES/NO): NO